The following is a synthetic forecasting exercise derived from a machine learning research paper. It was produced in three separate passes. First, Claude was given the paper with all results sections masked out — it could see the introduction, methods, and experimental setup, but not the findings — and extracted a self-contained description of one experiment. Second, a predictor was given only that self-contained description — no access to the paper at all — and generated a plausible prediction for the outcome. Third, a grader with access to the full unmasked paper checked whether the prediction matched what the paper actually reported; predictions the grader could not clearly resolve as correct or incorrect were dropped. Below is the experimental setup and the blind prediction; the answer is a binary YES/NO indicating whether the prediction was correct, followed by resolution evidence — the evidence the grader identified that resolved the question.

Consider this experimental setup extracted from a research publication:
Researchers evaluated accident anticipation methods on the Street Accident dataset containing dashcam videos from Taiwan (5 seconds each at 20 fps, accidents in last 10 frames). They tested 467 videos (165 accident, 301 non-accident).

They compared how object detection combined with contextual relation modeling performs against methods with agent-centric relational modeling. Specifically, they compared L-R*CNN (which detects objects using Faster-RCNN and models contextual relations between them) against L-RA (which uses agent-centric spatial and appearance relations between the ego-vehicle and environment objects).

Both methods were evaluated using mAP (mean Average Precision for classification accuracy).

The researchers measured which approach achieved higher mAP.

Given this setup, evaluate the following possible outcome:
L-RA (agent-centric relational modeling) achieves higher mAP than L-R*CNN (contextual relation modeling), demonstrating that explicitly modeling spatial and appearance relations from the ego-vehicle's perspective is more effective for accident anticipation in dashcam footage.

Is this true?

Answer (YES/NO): YES